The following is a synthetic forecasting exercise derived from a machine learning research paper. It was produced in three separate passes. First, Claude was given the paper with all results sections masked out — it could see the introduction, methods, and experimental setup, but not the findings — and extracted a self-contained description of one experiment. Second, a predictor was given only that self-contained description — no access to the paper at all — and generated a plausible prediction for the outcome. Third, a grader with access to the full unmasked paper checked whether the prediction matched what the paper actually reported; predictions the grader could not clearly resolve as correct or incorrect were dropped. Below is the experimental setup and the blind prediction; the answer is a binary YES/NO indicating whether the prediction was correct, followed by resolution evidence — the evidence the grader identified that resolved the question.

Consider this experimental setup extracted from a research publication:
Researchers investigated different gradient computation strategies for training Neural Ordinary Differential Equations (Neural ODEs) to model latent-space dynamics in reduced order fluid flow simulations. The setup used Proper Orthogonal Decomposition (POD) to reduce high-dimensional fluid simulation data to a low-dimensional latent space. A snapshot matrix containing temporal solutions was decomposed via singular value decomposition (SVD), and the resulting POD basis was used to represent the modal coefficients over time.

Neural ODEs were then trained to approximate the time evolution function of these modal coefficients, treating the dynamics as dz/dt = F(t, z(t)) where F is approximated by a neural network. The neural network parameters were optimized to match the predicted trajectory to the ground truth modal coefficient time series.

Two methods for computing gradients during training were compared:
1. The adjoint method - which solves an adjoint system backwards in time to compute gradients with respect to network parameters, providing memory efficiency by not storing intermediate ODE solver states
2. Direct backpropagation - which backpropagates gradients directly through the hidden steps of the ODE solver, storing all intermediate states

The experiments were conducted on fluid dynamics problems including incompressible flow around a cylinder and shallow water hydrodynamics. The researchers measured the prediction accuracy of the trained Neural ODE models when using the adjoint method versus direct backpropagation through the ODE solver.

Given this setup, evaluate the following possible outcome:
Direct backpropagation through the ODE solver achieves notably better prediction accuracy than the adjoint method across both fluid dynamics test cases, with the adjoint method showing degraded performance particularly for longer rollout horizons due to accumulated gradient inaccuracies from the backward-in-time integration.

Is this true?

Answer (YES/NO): NO